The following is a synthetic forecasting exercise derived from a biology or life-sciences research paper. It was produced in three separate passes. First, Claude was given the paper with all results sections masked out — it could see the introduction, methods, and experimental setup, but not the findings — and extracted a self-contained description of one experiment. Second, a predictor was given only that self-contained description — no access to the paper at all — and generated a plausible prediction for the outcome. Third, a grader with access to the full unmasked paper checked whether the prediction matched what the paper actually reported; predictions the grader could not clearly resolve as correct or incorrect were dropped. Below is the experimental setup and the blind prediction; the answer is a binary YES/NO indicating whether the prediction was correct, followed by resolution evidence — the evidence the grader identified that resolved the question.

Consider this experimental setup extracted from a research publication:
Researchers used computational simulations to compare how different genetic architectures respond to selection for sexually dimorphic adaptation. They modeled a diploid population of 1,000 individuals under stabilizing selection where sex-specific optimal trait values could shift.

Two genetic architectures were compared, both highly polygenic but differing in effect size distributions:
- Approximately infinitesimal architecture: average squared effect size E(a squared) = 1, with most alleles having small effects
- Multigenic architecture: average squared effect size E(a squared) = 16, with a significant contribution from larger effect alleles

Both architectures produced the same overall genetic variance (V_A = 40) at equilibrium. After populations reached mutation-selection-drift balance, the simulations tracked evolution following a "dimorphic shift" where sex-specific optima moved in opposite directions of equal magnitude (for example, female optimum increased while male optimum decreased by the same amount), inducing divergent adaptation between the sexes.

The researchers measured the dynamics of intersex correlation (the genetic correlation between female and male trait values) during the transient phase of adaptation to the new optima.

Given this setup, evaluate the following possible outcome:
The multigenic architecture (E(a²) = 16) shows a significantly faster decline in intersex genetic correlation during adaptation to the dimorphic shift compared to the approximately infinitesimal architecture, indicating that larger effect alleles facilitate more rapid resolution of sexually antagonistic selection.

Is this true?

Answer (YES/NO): NO